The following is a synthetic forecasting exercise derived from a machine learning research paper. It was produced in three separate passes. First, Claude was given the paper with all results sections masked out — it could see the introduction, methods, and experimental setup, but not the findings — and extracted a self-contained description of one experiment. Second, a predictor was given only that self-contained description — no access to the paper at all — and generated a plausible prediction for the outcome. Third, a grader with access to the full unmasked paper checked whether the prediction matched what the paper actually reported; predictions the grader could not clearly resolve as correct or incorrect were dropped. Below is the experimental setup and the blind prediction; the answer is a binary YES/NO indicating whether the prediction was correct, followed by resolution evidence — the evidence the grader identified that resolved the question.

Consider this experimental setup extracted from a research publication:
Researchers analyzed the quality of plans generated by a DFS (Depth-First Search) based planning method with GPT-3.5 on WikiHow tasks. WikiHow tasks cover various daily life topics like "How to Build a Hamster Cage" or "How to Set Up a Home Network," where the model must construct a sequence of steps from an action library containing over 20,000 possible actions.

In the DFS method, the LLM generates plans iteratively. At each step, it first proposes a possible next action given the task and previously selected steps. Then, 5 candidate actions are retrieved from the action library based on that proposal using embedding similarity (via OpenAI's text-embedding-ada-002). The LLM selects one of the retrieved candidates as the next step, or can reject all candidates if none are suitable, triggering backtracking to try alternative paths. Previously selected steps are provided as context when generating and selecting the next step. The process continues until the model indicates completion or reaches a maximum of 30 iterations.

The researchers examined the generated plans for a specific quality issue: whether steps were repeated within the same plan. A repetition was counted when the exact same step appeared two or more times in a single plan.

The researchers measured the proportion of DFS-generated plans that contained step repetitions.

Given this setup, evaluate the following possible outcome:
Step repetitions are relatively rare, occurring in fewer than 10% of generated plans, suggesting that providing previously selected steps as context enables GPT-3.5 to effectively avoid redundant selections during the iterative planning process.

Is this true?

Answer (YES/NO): NO